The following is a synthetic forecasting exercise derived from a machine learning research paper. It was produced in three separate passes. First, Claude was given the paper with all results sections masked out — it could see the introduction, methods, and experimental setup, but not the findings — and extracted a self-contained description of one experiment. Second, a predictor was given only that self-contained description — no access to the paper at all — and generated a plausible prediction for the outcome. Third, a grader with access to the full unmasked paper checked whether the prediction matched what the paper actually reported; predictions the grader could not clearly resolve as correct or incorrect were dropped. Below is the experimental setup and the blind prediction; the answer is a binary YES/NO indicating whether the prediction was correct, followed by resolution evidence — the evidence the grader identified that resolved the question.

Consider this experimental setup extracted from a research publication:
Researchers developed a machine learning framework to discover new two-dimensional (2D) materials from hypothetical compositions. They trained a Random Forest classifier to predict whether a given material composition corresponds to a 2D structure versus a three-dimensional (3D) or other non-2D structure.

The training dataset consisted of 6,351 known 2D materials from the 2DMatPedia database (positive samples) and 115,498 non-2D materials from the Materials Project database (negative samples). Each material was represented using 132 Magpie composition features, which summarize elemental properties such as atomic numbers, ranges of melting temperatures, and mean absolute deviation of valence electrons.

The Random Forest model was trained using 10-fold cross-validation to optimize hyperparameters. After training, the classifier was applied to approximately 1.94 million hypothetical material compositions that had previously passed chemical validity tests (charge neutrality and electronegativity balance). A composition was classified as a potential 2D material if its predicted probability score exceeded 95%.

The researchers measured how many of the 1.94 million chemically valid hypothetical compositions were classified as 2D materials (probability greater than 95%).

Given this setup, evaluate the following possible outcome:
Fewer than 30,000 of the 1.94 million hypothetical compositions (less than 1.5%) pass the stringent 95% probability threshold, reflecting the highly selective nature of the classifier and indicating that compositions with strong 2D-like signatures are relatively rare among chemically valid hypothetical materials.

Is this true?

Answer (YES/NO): YES